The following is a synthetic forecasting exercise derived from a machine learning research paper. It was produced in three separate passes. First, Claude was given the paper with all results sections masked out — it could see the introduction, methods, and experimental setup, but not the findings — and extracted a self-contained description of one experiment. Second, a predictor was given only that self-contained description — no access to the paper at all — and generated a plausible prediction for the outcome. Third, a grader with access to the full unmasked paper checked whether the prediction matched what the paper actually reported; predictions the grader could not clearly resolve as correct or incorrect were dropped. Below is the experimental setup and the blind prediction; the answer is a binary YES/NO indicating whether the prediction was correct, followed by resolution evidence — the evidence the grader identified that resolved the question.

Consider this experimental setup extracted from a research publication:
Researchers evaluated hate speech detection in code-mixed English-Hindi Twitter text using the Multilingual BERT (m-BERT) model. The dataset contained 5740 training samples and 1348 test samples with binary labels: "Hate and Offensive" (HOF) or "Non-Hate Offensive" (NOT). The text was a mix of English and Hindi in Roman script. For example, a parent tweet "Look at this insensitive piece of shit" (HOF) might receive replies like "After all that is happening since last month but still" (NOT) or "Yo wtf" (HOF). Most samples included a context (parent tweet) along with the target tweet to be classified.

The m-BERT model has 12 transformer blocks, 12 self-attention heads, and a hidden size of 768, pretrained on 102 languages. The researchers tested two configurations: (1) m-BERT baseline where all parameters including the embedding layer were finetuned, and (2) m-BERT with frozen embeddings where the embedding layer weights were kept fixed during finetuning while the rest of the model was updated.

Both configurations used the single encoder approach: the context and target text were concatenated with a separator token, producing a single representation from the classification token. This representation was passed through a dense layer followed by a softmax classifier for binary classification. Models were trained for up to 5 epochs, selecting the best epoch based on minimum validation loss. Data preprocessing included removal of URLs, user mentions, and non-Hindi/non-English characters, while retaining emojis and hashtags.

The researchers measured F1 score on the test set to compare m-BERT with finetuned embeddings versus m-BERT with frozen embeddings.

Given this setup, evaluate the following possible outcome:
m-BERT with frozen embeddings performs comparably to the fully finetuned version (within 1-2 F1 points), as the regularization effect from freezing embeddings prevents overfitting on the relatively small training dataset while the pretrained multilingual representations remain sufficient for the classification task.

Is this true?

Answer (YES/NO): NO